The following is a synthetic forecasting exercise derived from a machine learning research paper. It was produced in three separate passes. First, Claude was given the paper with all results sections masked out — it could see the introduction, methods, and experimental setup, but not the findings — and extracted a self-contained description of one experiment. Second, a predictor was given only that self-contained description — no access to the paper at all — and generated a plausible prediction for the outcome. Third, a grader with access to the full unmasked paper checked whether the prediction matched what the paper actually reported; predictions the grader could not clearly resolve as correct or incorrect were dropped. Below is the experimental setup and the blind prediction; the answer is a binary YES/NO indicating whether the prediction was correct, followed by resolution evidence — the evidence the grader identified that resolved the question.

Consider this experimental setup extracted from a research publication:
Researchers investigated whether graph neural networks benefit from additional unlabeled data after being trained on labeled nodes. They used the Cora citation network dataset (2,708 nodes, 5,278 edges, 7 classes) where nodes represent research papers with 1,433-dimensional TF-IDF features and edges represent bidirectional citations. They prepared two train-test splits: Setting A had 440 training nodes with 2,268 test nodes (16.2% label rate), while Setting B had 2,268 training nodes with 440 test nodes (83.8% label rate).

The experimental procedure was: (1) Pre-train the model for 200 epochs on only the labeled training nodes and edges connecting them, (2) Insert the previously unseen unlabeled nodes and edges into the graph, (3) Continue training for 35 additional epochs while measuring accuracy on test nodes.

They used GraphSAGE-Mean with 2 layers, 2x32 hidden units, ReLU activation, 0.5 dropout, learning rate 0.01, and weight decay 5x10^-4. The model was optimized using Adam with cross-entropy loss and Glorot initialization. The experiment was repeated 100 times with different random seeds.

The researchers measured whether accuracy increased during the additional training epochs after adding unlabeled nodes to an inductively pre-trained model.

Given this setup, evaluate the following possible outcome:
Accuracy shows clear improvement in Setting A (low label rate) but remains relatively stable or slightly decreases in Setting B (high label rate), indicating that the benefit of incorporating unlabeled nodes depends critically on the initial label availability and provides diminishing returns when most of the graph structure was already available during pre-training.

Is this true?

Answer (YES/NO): NO